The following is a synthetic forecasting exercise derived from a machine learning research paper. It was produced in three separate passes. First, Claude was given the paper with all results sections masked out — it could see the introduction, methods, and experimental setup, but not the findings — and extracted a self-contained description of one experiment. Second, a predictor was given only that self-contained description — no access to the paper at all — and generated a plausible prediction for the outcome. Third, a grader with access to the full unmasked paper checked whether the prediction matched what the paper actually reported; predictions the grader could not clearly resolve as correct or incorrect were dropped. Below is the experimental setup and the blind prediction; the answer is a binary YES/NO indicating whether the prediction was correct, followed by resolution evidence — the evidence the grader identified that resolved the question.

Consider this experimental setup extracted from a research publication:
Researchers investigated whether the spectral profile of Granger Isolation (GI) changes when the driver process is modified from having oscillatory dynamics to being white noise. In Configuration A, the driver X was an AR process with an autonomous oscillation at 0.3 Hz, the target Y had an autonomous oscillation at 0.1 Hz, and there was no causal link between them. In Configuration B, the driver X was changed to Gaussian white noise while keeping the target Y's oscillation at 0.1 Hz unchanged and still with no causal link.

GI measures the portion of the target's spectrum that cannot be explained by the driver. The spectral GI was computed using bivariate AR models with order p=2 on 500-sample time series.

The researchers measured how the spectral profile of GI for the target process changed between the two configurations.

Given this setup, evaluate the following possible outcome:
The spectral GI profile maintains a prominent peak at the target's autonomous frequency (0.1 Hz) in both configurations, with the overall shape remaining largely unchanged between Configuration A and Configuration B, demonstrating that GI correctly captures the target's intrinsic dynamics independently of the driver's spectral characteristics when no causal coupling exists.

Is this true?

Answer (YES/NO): NO